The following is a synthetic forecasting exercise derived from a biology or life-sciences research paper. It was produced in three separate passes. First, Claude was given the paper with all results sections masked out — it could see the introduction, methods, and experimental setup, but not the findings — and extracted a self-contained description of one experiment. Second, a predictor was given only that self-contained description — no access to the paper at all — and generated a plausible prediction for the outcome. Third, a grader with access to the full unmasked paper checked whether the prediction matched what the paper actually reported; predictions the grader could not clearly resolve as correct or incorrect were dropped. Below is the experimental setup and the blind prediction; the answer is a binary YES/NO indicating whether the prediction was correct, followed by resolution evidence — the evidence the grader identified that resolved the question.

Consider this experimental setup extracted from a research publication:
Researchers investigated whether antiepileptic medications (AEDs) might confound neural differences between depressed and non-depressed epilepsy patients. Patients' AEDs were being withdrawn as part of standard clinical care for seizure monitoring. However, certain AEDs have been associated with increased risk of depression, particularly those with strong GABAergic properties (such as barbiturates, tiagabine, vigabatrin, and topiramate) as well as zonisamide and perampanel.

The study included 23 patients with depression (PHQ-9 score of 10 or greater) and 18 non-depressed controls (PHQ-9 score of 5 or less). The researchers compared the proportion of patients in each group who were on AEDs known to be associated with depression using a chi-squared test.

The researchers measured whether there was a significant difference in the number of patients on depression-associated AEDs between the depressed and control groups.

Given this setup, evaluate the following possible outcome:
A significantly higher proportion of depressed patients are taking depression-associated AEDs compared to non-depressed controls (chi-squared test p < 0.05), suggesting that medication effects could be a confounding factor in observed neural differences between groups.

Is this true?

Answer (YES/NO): NO